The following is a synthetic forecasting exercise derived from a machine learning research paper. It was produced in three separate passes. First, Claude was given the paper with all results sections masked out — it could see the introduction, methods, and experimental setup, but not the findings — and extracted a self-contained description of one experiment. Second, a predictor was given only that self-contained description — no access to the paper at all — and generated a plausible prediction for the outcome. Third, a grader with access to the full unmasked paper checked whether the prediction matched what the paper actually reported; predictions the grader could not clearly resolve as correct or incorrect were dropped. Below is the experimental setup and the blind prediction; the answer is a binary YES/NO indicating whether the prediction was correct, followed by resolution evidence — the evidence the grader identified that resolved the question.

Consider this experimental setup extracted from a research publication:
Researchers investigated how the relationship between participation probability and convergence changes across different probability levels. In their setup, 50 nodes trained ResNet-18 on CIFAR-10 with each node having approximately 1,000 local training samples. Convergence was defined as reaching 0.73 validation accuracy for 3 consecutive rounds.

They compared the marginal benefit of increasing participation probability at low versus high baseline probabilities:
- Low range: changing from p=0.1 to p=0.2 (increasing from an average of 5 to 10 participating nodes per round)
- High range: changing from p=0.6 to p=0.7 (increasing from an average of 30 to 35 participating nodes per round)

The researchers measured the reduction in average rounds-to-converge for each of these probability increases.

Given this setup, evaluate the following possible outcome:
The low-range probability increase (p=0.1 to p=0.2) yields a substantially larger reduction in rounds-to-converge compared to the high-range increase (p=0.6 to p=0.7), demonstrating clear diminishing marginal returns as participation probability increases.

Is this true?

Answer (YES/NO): YES